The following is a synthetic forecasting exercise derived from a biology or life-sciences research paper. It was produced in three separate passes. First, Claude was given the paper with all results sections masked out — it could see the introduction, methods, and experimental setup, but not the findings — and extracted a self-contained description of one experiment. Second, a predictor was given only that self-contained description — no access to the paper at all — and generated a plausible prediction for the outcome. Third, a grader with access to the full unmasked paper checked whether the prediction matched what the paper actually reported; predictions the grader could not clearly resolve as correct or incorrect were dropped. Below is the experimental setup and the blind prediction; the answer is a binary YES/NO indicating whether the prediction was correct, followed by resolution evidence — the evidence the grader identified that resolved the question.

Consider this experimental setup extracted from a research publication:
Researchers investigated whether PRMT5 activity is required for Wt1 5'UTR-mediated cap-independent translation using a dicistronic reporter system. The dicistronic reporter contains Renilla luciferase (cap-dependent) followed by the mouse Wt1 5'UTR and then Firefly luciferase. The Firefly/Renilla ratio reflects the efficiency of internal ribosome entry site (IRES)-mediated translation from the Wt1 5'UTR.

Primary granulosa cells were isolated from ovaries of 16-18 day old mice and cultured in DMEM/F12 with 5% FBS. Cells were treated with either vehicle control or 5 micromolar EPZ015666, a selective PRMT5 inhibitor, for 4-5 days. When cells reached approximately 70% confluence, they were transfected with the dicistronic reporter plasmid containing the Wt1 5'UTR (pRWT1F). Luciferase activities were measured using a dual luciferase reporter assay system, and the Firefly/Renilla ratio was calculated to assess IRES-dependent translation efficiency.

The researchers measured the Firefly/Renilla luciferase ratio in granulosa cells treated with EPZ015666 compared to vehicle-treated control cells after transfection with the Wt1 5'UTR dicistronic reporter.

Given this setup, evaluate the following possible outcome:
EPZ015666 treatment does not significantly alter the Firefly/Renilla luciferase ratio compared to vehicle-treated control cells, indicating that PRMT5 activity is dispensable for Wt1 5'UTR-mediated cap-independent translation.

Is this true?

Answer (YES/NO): NO